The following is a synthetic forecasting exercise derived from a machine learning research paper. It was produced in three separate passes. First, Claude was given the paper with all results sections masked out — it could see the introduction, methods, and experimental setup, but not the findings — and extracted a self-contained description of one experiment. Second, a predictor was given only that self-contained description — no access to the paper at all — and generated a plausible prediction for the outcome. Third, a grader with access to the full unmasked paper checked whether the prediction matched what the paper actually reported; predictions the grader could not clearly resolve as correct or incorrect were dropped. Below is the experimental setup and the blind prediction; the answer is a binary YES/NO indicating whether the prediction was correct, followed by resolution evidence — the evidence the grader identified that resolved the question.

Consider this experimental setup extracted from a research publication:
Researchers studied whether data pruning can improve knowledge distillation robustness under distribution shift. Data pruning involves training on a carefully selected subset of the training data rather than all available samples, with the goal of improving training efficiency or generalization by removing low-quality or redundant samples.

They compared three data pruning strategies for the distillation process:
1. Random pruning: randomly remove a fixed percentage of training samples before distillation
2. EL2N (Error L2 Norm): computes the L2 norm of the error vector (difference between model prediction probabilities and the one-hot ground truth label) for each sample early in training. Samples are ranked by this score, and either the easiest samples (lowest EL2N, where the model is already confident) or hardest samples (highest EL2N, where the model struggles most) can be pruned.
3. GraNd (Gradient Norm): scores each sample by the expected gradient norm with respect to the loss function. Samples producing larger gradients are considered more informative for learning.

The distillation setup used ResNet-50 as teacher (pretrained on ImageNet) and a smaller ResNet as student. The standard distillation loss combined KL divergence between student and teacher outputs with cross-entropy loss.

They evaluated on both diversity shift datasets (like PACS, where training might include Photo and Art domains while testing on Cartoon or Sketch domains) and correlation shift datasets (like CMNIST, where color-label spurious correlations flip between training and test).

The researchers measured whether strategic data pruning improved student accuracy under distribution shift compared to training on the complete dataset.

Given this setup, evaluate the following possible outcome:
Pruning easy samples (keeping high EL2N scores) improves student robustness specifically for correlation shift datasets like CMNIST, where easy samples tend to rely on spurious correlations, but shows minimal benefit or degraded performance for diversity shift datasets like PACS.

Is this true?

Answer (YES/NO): NO